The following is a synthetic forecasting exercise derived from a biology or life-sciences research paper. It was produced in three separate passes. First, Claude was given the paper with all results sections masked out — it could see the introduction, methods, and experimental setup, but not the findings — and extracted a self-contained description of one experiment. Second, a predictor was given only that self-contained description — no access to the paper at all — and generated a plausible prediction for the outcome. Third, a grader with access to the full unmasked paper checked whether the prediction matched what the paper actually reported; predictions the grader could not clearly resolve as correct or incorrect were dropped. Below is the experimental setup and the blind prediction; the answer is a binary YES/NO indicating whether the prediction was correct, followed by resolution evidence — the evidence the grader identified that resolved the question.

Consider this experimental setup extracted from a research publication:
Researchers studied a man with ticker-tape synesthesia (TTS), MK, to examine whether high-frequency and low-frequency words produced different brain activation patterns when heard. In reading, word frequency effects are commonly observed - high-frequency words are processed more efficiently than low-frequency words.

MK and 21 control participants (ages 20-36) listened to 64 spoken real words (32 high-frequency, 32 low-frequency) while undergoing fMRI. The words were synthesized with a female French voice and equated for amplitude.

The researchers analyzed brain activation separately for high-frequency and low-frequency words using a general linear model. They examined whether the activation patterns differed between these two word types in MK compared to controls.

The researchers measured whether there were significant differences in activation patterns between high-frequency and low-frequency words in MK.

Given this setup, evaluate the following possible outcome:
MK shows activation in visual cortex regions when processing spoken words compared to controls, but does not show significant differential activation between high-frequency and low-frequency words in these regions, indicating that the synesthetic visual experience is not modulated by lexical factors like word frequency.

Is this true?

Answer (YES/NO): NO